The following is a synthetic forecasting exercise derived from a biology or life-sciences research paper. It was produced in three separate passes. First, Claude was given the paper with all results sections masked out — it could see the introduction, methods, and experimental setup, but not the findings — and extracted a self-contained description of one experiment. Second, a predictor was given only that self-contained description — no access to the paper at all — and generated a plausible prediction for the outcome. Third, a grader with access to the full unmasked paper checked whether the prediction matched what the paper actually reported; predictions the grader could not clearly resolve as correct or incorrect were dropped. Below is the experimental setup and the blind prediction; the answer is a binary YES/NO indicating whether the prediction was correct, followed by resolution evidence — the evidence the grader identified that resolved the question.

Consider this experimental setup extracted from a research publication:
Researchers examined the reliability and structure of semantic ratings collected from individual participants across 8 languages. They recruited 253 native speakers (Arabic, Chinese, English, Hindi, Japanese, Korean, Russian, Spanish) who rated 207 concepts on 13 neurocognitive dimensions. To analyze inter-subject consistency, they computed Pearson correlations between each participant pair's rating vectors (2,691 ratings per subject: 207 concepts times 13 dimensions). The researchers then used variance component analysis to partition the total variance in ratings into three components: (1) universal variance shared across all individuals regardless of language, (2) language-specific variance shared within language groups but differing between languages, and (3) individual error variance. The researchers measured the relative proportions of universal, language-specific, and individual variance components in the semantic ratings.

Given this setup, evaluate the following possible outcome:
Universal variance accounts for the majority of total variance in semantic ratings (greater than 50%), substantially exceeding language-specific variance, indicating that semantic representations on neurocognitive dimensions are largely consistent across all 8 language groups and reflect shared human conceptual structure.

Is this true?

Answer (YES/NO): YES